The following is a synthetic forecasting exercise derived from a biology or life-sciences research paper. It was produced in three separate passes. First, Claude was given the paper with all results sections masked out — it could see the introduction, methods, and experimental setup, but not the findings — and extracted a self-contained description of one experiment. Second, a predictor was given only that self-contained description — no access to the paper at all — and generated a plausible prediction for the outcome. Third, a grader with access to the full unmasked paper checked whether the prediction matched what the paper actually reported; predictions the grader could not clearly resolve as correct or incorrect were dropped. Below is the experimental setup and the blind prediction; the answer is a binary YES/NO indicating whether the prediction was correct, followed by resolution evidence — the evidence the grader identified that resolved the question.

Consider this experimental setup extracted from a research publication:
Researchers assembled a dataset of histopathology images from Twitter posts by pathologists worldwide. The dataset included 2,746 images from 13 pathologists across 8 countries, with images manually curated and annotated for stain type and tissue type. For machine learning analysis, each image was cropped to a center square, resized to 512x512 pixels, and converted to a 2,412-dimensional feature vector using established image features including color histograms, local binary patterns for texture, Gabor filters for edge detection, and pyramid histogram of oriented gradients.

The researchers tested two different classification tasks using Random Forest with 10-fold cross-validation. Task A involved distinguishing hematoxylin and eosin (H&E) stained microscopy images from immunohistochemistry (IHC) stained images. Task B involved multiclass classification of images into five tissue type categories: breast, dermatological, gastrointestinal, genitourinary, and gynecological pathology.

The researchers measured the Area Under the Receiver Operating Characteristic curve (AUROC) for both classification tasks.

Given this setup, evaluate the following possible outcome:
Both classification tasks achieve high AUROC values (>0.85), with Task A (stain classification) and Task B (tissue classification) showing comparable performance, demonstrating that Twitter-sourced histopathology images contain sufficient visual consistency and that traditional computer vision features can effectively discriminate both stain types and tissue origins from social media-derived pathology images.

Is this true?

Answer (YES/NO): NO